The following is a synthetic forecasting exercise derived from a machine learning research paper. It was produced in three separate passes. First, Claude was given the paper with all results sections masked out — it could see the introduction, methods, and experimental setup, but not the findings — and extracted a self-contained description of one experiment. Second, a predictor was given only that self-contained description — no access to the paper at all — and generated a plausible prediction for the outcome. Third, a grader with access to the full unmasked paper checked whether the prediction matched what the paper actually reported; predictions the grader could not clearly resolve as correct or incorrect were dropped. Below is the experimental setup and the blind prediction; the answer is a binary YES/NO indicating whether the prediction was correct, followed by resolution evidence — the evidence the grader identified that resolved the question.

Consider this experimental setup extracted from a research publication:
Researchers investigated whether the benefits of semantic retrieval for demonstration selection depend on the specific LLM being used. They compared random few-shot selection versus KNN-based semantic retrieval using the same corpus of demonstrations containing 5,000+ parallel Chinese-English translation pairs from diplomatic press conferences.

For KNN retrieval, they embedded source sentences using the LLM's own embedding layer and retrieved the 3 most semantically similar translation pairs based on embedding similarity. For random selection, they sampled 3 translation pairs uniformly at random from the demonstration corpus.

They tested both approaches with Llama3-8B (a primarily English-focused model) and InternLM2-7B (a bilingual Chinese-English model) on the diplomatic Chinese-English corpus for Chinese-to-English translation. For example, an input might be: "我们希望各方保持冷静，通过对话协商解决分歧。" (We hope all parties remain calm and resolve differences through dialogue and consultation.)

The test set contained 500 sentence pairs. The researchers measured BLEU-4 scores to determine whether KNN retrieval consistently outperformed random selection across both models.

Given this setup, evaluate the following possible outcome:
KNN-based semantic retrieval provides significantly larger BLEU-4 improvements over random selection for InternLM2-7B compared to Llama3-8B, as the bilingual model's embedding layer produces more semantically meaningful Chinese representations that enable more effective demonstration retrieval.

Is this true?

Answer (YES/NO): YES